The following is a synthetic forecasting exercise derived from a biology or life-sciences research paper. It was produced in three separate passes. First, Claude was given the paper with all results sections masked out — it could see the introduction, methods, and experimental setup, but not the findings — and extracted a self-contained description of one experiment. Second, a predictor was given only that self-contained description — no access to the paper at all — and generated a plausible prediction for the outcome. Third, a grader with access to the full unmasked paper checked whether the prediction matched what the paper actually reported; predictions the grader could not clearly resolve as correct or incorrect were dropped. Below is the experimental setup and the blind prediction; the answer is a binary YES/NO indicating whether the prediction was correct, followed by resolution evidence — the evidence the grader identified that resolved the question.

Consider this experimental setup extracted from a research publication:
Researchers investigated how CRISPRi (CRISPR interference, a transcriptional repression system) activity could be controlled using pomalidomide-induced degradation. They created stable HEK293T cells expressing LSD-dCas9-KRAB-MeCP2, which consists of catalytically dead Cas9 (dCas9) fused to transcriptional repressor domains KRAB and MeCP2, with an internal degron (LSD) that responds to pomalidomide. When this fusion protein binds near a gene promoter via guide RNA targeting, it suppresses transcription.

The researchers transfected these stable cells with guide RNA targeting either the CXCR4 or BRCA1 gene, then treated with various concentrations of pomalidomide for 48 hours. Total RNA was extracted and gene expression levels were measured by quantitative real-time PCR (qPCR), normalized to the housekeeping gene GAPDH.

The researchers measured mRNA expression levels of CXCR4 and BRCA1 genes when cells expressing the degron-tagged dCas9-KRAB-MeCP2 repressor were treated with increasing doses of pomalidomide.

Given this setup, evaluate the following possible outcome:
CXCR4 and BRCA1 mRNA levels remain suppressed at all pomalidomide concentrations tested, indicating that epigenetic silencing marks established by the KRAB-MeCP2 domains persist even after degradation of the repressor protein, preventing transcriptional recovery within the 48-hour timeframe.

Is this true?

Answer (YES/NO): NO